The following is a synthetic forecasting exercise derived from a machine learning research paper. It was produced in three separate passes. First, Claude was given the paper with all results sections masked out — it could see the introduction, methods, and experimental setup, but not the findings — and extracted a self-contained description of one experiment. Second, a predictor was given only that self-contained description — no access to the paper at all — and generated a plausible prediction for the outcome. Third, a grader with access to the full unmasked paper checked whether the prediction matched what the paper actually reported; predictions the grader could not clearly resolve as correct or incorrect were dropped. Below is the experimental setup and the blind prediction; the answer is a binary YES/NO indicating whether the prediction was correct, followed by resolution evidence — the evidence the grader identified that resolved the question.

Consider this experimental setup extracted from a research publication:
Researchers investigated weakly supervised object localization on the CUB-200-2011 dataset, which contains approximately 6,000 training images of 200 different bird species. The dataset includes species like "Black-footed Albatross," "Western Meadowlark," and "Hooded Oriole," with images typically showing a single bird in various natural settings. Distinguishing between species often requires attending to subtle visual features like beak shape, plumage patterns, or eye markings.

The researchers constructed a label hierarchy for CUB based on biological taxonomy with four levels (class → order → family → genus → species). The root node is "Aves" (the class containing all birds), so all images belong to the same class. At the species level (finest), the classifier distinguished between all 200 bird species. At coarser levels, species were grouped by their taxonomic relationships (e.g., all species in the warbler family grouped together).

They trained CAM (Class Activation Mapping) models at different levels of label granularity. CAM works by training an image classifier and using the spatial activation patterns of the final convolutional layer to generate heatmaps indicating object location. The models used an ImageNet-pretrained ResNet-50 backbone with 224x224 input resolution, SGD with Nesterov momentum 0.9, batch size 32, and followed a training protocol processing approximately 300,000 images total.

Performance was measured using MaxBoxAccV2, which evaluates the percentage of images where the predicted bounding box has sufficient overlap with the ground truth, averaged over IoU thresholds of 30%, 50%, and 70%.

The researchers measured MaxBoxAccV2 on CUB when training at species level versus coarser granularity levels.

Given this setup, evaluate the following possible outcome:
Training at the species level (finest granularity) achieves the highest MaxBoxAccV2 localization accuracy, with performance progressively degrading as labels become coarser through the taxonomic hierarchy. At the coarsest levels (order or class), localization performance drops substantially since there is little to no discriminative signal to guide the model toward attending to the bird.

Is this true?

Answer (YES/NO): NO